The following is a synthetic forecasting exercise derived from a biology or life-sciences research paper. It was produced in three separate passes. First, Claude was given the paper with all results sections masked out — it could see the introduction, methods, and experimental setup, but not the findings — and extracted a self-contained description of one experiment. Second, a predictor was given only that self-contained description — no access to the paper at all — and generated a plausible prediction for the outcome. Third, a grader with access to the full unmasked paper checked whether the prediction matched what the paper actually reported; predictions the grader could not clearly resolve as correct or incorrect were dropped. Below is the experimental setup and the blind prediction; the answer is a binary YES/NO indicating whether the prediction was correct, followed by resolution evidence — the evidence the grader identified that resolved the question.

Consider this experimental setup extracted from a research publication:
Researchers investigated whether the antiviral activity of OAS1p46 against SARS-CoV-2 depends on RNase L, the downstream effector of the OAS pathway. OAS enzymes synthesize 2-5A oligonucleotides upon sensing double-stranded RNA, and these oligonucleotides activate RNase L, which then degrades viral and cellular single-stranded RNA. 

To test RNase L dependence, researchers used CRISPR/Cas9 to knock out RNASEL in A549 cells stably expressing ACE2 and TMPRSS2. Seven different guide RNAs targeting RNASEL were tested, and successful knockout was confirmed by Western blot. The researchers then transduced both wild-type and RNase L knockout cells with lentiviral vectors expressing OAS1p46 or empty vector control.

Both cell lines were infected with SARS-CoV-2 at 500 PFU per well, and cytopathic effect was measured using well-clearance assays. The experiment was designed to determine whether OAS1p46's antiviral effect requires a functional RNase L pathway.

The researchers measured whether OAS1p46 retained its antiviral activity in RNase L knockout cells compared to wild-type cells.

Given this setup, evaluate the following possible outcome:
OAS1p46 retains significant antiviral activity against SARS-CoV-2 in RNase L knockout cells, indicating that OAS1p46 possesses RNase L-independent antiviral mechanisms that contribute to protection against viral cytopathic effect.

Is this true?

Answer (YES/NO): NO